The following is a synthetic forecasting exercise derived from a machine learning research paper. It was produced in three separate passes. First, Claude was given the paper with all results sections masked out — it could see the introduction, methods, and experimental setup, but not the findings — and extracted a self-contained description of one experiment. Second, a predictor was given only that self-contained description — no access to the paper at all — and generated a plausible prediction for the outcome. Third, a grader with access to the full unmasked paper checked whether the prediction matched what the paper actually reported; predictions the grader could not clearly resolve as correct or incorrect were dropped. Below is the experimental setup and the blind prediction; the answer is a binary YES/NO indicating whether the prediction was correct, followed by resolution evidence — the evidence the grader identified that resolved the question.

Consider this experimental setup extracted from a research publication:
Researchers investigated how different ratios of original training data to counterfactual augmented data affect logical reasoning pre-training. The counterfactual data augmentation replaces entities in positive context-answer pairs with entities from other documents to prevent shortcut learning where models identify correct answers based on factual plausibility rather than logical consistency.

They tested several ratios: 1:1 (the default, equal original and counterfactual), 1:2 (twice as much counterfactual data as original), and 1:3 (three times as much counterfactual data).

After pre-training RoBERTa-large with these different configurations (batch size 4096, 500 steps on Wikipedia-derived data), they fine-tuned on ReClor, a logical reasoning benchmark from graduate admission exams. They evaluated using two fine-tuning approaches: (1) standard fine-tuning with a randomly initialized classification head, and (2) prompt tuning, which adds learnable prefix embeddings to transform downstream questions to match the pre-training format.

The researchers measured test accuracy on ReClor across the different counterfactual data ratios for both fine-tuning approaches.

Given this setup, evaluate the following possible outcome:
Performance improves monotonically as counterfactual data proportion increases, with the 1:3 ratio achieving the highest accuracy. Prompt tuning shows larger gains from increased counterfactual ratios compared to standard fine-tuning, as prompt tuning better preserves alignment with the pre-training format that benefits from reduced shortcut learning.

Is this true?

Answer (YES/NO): NO